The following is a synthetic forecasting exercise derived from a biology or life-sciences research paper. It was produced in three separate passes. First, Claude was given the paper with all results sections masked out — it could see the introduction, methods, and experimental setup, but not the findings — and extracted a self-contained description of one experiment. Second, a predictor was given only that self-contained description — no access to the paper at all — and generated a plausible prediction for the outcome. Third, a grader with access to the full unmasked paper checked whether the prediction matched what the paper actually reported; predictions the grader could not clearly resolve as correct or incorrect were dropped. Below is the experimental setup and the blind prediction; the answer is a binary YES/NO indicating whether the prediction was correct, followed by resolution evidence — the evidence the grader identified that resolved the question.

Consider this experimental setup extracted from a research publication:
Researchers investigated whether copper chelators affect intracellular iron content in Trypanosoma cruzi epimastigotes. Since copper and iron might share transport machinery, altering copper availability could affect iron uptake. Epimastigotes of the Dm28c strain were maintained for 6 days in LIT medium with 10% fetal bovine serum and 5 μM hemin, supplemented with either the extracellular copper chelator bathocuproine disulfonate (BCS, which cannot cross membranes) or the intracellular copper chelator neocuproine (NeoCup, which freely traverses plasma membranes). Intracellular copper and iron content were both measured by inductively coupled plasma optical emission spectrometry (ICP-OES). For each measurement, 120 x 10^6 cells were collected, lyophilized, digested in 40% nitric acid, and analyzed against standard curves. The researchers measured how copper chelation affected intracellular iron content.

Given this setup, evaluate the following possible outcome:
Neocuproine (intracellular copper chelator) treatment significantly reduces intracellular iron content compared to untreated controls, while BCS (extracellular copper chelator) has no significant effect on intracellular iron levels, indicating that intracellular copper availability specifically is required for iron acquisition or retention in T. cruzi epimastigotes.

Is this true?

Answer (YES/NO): NO